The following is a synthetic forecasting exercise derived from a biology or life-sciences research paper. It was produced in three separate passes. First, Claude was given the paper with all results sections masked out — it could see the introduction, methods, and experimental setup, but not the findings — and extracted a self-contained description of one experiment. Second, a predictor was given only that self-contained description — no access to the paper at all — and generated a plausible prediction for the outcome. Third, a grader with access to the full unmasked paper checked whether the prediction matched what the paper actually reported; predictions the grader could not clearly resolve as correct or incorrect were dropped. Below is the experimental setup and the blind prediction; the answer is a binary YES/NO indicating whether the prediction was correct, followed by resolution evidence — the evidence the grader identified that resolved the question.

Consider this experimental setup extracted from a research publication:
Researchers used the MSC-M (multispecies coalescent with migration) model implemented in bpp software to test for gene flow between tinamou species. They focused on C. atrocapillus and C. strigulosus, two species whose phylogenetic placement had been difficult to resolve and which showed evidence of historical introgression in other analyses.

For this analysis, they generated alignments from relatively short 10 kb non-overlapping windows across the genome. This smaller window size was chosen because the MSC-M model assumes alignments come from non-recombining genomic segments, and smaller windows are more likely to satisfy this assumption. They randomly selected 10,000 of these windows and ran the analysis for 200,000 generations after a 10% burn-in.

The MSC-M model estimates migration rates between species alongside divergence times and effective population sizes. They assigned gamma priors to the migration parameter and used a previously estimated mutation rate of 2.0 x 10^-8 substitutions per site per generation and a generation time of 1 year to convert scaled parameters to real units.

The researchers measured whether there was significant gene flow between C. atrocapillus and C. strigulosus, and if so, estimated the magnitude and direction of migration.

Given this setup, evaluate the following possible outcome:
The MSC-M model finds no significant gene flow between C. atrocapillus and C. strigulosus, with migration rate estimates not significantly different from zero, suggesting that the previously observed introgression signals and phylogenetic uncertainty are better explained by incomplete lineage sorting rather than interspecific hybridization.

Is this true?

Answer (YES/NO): NO